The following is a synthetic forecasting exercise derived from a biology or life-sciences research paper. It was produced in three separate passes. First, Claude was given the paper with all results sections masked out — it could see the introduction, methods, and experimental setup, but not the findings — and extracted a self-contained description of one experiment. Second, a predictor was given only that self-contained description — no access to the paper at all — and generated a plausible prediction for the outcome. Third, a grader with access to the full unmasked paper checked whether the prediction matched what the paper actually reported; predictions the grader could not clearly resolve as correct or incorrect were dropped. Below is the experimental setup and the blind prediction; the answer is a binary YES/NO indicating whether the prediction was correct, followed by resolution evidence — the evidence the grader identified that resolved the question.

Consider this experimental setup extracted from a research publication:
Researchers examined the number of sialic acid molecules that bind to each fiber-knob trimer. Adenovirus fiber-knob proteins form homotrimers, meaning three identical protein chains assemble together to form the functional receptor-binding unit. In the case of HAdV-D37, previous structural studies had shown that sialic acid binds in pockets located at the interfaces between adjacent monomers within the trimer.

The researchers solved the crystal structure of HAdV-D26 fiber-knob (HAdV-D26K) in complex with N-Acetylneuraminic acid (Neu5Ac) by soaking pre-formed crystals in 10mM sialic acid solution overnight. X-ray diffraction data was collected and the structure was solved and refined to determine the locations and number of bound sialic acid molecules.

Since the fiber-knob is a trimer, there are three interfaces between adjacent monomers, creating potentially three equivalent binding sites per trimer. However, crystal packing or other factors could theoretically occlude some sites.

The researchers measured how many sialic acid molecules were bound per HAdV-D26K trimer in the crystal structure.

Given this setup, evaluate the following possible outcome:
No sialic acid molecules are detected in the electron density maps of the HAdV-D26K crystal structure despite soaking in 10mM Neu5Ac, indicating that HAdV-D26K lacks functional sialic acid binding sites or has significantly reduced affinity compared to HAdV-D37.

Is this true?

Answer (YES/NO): NO